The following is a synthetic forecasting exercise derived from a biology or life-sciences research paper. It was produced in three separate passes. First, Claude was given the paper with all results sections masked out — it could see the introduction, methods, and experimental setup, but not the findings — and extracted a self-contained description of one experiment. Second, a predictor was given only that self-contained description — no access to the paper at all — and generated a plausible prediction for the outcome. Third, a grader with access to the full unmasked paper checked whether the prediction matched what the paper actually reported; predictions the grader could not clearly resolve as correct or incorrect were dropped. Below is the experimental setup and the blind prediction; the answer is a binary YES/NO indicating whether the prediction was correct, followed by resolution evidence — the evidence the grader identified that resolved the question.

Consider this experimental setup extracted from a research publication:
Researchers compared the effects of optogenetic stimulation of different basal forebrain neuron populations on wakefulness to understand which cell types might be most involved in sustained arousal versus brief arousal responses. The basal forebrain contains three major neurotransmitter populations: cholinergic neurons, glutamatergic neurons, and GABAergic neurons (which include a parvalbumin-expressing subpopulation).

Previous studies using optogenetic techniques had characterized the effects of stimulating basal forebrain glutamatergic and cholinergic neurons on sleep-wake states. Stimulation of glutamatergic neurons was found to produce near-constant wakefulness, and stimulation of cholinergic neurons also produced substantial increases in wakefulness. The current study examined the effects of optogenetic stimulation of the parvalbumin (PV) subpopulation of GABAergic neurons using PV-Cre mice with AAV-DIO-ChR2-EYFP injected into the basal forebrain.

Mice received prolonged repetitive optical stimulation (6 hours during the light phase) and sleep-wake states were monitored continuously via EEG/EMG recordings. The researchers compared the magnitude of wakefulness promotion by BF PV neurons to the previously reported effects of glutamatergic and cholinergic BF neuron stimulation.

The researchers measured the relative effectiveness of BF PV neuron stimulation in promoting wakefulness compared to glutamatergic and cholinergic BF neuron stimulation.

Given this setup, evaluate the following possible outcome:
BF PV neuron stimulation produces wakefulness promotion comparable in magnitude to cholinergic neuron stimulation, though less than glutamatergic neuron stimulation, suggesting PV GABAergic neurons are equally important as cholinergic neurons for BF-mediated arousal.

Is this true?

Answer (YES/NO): NO